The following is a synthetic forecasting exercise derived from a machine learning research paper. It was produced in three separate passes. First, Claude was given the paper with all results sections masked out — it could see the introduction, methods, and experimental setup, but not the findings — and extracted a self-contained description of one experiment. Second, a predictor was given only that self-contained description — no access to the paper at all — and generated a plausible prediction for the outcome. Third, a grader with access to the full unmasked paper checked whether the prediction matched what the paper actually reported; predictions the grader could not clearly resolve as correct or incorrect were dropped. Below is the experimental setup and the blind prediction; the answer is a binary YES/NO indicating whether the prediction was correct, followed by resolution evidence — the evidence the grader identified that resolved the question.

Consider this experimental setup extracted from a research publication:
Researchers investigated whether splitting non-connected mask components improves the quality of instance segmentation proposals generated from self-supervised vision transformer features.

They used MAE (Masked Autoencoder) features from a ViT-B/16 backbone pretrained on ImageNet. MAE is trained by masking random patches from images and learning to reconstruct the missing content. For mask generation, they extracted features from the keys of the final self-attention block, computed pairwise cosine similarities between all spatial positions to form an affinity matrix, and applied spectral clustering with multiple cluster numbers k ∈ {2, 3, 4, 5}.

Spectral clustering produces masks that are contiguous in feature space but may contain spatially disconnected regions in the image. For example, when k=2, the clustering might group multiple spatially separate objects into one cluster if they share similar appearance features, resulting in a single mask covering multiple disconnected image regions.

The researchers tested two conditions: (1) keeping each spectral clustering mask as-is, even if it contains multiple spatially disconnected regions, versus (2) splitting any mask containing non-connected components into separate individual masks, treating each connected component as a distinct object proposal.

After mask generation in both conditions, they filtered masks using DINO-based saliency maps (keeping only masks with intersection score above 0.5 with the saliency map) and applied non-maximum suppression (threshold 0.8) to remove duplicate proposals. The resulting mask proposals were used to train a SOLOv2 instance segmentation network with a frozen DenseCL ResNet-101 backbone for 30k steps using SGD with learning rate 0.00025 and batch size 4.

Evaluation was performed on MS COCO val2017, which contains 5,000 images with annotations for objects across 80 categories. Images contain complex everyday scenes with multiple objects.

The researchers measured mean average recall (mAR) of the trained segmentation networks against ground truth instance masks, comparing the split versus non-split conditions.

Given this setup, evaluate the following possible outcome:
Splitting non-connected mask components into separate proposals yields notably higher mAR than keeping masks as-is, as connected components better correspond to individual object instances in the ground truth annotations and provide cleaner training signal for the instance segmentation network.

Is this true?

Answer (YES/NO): YES